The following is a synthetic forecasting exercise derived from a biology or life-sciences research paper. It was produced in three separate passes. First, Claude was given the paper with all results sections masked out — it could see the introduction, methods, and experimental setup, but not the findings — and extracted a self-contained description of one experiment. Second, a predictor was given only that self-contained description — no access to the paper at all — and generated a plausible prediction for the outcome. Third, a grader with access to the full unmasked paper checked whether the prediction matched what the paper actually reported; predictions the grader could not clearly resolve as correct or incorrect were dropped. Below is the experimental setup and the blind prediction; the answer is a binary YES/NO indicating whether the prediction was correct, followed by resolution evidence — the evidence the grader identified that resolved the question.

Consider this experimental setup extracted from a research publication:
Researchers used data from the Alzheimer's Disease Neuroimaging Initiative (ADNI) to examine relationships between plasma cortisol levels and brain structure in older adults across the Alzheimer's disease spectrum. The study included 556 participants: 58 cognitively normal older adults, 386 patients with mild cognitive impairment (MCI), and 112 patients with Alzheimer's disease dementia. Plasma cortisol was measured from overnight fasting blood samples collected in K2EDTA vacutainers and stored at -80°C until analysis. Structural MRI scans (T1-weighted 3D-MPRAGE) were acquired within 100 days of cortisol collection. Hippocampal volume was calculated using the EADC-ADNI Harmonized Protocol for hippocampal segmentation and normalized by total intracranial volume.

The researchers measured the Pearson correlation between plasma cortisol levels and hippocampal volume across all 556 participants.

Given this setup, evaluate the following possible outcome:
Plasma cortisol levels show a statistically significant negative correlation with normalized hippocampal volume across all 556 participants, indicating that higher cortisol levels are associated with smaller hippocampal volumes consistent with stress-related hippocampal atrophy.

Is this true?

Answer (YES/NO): YES